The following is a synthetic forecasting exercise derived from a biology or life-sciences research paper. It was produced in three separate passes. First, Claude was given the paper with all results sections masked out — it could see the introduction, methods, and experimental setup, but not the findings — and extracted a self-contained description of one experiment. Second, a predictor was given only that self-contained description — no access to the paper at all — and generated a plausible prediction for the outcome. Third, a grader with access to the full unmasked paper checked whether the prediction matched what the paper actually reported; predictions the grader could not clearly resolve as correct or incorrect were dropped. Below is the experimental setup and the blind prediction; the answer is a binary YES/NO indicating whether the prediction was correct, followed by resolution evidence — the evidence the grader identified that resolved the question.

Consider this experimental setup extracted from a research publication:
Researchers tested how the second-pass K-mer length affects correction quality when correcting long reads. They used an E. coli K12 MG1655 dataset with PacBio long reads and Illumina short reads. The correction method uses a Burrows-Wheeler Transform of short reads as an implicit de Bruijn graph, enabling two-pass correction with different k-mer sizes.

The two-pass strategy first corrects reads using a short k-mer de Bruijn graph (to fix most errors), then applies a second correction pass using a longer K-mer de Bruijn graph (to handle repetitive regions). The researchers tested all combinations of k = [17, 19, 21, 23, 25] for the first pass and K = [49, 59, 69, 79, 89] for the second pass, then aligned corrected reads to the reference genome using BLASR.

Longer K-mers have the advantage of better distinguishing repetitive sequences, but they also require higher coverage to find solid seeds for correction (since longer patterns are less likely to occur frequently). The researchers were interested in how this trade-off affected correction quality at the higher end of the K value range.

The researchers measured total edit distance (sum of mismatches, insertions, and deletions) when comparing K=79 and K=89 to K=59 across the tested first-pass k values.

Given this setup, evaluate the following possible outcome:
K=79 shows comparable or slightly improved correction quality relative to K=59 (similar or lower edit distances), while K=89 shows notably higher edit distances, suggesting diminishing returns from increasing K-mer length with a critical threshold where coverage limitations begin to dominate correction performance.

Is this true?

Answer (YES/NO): NO